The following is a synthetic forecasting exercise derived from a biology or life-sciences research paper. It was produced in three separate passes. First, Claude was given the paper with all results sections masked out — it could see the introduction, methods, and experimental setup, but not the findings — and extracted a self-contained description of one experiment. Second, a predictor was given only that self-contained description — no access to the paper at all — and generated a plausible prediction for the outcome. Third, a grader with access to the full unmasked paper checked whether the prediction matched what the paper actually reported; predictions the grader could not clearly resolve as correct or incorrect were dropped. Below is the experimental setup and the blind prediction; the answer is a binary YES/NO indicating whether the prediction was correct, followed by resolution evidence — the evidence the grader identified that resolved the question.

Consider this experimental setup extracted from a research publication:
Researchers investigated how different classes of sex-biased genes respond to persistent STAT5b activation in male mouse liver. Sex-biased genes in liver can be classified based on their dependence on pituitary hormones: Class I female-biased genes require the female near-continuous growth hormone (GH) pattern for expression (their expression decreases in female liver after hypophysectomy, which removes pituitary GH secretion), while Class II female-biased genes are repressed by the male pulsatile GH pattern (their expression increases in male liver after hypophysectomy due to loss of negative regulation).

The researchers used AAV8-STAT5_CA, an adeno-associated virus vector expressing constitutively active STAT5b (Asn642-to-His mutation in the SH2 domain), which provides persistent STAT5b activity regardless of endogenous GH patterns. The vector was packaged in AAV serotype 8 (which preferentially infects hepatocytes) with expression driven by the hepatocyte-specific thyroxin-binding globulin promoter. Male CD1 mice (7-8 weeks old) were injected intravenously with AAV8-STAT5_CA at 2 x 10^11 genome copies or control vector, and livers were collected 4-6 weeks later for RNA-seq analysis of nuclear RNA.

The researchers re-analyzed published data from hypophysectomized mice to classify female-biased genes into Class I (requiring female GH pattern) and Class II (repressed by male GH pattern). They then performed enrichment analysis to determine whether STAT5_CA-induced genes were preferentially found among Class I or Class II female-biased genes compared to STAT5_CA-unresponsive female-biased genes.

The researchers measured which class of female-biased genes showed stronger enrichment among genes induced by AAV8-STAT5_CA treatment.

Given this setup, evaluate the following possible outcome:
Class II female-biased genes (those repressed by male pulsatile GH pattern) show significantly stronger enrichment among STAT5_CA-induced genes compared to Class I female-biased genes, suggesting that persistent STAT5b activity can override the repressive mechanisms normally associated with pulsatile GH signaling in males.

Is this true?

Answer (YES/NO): NO